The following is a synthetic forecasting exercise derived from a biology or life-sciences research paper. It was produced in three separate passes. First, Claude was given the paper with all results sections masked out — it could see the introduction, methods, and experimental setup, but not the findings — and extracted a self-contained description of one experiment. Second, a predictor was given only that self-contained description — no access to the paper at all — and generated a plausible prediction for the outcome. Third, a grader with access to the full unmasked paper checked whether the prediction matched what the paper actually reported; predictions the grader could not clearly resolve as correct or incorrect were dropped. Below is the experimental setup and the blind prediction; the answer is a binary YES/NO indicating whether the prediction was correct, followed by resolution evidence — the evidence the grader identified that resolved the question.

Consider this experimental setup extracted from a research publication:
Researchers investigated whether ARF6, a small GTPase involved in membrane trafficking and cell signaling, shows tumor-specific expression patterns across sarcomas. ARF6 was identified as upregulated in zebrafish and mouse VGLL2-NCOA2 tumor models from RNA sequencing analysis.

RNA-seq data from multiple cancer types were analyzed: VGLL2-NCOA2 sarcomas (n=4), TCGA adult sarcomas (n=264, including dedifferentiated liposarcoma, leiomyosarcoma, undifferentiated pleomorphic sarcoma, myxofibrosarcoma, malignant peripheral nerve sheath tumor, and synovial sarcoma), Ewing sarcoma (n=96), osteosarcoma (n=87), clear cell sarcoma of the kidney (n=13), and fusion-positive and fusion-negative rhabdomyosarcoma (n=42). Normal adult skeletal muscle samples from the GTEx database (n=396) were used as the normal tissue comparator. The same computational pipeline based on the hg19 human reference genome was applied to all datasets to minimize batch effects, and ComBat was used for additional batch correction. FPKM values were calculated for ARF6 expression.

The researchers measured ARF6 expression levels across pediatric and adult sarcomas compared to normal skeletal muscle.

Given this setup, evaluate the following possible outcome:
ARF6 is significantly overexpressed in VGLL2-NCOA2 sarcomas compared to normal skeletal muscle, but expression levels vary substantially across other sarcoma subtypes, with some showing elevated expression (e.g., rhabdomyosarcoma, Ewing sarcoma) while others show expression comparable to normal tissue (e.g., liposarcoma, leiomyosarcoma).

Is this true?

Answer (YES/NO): NO